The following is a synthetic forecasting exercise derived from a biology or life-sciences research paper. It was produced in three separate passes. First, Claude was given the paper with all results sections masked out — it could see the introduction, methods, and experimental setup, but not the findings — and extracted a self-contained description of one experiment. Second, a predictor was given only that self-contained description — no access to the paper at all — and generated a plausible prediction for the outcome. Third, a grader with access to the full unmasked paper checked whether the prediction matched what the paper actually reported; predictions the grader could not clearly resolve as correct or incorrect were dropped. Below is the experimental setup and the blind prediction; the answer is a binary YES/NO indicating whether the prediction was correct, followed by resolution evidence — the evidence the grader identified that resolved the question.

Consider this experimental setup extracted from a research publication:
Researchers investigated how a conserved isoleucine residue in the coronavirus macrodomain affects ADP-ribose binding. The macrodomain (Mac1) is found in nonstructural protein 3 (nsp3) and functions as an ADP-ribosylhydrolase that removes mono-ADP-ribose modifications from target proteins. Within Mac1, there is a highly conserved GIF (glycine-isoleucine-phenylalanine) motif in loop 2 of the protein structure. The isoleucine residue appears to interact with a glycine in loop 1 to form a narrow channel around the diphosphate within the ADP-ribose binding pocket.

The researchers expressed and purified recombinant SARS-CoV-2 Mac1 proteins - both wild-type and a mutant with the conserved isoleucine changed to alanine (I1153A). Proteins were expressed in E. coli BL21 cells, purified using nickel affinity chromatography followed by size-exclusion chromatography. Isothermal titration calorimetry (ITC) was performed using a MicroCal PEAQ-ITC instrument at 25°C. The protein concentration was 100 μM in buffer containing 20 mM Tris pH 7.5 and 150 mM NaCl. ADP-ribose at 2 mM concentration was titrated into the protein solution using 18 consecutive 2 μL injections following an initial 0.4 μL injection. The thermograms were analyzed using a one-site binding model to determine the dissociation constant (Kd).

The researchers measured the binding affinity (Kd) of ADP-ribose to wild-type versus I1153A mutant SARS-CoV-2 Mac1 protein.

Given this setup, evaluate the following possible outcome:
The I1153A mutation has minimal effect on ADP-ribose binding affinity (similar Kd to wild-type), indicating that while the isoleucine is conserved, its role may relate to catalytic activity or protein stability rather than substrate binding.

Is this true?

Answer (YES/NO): NO